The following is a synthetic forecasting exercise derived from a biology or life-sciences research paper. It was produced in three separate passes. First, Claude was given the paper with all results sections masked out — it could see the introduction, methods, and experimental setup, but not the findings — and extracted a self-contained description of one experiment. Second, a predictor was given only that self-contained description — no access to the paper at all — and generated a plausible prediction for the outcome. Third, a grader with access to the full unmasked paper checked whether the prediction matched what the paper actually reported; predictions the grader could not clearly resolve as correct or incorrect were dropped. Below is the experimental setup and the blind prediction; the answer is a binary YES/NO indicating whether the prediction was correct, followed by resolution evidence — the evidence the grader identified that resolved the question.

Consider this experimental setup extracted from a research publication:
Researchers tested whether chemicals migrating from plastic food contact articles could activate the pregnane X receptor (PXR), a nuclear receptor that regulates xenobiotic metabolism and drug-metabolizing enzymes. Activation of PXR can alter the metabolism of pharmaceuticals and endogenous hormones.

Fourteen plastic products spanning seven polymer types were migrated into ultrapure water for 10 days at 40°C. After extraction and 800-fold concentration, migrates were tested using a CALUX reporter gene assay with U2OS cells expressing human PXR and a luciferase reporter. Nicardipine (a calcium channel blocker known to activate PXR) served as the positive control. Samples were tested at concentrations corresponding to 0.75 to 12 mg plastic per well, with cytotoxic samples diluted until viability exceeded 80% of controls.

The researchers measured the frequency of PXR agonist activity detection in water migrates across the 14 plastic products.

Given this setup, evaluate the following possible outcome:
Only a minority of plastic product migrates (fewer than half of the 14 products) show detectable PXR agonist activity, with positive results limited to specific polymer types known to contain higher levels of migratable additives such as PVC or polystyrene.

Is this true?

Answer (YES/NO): NO